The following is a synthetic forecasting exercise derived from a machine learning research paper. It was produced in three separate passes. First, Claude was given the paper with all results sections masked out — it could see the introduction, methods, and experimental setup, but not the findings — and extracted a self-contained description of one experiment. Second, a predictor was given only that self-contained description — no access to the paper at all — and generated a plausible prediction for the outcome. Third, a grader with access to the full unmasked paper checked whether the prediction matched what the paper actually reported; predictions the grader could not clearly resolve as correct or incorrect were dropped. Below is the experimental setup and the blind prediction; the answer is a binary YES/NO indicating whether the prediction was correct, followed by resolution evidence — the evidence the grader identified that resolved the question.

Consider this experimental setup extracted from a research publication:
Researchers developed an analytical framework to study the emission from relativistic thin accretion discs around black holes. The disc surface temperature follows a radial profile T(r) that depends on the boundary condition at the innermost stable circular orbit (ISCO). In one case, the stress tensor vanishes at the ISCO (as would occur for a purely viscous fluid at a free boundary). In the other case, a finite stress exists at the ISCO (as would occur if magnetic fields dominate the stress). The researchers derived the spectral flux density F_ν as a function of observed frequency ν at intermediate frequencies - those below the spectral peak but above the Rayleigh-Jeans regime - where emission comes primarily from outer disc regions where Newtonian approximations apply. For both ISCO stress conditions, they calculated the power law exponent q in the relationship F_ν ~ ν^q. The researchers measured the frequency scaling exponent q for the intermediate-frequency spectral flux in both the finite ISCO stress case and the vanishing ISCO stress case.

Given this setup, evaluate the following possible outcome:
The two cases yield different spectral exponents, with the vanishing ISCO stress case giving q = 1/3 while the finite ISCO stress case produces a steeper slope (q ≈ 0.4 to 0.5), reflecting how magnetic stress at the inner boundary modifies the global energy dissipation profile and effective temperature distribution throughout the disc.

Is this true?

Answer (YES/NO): NO